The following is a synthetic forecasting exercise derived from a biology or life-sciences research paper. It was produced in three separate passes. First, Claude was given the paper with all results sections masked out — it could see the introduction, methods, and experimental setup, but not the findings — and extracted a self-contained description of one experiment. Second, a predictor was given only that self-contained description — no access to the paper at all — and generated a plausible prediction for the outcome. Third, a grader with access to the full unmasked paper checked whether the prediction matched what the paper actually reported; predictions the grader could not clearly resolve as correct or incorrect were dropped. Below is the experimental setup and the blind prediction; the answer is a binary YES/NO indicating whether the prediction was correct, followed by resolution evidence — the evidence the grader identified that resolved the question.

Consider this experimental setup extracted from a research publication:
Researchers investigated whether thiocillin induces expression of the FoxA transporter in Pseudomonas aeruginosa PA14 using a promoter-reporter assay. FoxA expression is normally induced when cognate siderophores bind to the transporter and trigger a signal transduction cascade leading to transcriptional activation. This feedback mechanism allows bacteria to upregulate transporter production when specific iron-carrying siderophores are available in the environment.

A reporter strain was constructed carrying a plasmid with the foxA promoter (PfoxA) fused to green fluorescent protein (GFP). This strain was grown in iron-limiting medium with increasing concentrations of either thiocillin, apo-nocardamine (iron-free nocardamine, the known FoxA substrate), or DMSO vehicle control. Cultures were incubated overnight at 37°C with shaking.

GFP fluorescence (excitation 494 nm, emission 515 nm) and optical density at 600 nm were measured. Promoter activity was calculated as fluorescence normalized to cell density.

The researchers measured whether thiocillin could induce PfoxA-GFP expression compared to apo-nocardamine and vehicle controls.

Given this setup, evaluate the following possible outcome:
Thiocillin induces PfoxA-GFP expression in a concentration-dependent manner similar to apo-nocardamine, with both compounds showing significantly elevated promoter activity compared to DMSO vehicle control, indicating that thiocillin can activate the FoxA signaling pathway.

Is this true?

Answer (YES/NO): NO